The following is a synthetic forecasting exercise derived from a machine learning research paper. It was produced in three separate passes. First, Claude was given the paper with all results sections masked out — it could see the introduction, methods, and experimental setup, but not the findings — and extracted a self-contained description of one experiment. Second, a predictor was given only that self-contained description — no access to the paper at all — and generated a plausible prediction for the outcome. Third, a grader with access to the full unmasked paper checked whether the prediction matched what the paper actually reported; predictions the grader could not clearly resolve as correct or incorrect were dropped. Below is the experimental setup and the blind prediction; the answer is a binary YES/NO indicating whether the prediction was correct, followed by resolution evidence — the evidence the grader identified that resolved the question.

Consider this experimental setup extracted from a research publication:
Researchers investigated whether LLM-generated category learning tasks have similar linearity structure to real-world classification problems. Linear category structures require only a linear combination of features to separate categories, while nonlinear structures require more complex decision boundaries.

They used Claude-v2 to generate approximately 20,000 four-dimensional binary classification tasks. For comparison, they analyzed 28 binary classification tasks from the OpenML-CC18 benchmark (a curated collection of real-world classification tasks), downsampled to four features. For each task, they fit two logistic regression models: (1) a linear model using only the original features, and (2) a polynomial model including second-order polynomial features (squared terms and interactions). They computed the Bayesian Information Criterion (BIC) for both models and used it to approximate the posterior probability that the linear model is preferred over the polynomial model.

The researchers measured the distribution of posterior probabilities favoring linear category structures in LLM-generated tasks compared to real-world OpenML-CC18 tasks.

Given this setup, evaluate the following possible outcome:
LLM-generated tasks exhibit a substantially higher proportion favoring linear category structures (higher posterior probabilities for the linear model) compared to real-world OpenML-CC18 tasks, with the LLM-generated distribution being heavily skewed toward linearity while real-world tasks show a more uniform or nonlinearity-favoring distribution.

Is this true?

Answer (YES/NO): NO